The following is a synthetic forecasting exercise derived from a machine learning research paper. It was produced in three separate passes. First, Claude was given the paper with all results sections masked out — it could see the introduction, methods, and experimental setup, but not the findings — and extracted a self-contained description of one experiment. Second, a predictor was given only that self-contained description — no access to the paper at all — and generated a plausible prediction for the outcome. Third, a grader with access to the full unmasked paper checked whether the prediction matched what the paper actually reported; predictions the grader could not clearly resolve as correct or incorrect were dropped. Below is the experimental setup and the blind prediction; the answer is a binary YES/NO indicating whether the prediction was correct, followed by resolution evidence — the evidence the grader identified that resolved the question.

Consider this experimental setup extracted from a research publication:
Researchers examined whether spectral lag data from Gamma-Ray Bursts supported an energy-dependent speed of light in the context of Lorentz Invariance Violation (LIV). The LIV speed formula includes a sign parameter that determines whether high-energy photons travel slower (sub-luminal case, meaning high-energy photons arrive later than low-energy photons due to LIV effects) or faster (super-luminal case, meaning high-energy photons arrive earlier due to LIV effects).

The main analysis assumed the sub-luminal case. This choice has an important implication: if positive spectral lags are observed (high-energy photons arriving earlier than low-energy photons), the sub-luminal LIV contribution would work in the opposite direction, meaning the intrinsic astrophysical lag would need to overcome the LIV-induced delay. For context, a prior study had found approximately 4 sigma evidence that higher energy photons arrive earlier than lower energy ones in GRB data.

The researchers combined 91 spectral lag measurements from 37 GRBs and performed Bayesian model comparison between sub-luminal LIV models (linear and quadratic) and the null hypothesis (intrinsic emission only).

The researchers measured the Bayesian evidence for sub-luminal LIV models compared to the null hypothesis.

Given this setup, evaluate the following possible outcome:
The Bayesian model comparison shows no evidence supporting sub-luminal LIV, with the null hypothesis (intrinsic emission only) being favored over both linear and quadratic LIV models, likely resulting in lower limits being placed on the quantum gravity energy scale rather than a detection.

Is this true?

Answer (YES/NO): NO